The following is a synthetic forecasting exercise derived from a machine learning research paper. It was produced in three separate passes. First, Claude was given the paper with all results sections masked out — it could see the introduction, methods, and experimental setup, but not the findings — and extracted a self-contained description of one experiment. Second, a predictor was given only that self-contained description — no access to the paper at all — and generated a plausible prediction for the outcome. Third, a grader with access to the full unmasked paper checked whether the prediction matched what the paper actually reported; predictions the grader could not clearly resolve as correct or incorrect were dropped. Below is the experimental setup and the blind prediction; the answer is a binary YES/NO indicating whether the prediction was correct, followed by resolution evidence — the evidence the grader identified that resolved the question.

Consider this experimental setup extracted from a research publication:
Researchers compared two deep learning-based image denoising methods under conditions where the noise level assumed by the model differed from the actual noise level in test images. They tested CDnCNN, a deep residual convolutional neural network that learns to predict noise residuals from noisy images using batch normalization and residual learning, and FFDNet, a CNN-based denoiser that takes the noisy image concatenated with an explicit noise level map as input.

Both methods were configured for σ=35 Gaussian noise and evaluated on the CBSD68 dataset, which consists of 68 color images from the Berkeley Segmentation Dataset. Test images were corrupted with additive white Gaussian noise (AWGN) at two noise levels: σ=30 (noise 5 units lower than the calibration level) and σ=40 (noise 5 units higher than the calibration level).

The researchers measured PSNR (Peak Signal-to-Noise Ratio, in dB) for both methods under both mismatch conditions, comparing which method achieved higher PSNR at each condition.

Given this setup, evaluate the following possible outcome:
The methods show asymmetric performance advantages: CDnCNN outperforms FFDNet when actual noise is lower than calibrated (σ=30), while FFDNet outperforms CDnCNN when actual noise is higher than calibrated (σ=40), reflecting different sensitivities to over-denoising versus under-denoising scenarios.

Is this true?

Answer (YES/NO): YES